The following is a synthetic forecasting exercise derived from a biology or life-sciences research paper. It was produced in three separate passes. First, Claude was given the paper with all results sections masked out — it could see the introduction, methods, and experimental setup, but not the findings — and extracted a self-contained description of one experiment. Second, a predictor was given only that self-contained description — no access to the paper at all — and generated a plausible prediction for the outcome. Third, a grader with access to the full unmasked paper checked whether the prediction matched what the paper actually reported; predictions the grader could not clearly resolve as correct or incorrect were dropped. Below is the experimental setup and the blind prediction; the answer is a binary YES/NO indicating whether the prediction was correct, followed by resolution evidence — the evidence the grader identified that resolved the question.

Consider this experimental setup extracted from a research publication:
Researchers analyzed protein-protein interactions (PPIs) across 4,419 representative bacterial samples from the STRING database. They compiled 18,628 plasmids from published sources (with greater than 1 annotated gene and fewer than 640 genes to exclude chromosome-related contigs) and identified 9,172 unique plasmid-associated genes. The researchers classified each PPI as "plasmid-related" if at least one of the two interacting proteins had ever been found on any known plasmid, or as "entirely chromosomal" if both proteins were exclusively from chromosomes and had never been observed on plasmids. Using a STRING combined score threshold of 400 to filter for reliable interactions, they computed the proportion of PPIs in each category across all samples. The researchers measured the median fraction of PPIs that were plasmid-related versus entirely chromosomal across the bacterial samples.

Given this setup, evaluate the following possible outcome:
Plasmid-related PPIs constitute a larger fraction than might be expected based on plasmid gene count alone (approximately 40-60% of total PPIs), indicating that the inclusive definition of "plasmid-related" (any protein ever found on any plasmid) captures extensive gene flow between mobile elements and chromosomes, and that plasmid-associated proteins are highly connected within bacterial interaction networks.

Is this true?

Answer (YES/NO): NO